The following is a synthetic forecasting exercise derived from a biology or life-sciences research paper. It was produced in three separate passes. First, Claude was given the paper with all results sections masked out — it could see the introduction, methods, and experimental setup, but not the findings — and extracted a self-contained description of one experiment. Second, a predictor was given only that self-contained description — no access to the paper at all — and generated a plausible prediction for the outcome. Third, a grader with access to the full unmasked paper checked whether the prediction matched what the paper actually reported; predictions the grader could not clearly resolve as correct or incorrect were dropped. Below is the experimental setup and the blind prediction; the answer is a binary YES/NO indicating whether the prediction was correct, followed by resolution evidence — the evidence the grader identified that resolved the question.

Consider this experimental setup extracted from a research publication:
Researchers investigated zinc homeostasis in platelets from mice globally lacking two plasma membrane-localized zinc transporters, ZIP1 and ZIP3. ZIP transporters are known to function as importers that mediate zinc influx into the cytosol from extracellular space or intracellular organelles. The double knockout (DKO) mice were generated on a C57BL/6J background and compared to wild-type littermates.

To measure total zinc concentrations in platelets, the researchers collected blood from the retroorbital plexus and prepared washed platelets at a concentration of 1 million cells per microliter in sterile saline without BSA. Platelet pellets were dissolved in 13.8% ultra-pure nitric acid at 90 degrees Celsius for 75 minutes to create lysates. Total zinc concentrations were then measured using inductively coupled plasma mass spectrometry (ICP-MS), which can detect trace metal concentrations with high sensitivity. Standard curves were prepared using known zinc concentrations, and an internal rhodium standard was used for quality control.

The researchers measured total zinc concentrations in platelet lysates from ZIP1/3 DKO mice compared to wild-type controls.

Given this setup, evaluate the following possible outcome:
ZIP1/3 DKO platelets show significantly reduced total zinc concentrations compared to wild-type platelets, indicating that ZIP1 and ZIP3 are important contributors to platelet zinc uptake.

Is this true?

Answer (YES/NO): NO